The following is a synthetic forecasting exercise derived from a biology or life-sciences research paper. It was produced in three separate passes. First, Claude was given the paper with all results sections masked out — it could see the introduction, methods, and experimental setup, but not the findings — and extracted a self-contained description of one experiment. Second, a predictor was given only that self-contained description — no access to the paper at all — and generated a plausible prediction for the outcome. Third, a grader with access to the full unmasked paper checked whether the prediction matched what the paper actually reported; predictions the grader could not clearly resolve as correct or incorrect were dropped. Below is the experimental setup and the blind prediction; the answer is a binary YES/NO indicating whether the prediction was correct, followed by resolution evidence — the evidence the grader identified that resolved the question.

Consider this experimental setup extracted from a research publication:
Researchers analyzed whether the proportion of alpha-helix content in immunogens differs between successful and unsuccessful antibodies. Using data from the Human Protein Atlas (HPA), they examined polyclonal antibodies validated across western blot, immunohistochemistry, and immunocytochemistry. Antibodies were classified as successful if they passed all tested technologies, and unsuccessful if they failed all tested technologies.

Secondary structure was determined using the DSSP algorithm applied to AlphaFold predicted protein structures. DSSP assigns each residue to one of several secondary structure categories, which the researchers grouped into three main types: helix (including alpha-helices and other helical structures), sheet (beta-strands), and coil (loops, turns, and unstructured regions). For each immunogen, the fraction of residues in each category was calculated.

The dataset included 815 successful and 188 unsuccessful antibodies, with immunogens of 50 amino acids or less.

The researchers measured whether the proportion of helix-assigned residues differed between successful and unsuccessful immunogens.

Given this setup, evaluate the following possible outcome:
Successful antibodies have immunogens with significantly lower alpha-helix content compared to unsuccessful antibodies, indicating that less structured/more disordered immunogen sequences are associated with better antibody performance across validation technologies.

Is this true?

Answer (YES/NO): NO